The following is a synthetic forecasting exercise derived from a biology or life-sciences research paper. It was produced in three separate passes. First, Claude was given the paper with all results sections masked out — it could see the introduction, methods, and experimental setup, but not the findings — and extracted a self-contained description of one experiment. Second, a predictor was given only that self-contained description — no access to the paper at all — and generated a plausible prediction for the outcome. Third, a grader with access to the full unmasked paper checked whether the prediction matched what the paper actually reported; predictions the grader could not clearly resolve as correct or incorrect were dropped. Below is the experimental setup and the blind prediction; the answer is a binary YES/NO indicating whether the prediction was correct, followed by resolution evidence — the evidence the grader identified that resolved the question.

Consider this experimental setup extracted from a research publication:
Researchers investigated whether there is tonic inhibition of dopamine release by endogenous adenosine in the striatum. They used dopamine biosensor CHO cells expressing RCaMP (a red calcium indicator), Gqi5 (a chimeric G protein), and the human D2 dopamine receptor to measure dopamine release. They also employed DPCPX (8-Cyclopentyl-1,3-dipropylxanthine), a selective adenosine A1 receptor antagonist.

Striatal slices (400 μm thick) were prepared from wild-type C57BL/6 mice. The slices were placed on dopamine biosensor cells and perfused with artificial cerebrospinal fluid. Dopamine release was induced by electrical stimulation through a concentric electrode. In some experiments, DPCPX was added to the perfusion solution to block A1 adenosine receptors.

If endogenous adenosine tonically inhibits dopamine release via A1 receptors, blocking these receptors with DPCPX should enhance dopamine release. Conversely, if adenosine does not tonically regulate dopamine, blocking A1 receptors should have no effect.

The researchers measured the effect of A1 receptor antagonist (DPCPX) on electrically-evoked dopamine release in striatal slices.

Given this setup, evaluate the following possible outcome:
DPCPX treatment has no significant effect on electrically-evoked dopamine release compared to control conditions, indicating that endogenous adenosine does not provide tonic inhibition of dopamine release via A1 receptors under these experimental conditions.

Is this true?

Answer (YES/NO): NO